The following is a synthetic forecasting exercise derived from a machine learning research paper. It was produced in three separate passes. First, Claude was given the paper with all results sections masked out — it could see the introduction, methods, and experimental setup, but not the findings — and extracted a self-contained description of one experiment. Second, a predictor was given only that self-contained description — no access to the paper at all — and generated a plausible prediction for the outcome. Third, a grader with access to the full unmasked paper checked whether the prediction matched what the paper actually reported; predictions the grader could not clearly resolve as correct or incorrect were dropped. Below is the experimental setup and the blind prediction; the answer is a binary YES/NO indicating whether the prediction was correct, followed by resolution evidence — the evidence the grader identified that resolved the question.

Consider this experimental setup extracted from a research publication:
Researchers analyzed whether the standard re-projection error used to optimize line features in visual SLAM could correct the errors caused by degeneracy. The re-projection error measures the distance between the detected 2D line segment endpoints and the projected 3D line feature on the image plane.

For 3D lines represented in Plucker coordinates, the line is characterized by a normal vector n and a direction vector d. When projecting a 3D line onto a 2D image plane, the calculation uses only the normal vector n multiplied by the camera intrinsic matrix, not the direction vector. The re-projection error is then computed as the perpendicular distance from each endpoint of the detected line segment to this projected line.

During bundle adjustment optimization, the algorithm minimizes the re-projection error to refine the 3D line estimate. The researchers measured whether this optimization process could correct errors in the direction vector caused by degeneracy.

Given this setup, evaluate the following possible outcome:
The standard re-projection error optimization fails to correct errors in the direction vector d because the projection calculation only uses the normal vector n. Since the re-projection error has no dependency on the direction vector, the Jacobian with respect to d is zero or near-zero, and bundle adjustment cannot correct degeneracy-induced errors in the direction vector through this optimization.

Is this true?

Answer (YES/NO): YES